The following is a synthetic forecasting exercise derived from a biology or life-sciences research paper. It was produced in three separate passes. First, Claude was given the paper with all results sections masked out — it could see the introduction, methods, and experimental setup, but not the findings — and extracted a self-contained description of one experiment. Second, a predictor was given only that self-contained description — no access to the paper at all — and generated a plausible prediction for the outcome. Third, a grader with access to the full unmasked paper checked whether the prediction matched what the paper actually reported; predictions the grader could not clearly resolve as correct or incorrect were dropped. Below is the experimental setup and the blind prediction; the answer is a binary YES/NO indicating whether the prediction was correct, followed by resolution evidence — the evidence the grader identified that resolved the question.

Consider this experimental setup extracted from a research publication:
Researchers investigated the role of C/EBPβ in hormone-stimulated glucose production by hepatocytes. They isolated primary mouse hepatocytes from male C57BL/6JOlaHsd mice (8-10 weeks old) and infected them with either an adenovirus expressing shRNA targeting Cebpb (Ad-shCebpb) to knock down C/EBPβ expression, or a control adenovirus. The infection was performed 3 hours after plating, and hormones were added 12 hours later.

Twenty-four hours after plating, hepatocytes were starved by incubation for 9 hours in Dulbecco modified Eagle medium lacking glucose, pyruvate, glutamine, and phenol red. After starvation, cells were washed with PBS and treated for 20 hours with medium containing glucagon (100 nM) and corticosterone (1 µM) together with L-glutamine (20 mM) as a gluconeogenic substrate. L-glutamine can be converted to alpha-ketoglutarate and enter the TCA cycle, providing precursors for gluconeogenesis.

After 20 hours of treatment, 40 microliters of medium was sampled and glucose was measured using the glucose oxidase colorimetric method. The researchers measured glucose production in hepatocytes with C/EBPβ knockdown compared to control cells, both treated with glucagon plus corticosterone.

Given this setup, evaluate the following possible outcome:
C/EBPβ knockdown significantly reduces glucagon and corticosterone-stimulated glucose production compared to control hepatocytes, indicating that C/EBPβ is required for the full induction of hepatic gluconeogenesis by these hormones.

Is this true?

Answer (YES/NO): YES